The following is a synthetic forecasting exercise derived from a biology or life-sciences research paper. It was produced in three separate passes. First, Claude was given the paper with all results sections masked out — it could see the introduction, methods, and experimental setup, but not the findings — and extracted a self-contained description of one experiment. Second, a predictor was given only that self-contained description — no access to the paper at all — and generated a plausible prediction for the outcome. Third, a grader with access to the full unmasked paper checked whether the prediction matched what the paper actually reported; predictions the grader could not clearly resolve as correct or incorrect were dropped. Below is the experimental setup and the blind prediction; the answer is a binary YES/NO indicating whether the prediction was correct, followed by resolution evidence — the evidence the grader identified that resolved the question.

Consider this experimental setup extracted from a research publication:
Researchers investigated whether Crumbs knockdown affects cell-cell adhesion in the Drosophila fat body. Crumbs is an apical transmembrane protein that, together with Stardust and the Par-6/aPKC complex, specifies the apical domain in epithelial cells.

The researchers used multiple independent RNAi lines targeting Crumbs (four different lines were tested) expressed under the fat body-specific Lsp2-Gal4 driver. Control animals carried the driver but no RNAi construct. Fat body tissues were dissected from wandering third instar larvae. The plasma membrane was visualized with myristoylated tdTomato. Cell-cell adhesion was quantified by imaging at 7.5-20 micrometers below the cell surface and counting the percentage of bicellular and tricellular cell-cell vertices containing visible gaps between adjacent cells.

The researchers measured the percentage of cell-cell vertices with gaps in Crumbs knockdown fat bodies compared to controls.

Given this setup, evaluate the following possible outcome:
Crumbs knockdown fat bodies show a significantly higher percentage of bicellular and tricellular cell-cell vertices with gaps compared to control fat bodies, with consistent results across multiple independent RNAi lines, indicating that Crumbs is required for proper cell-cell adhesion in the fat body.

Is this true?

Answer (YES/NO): NO